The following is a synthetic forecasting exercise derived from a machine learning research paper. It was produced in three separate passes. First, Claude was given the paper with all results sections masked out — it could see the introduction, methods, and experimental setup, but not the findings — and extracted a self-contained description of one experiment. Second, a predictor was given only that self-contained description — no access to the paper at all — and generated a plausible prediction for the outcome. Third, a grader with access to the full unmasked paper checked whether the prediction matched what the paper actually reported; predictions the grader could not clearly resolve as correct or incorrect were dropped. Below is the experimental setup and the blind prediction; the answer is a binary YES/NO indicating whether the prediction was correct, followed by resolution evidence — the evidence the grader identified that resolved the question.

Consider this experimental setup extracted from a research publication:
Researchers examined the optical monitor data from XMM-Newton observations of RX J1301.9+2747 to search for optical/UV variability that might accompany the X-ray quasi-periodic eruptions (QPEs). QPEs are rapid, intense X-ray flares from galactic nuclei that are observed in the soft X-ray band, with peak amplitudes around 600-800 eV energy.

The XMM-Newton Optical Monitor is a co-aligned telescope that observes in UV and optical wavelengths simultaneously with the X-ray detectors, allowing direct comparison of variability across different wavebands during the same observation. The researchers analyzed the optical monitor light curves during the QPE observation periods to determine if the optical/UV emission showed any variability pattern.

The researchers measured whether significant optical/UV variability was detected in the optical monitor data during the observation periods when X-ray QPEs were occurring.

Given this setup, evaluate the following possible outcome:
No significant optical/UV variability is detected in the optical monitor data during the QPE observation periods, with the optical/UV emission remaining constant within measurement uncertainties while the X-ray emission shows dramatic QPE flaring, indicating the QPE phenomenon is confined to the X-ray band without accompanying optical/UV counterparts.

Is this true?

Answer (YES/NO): YES